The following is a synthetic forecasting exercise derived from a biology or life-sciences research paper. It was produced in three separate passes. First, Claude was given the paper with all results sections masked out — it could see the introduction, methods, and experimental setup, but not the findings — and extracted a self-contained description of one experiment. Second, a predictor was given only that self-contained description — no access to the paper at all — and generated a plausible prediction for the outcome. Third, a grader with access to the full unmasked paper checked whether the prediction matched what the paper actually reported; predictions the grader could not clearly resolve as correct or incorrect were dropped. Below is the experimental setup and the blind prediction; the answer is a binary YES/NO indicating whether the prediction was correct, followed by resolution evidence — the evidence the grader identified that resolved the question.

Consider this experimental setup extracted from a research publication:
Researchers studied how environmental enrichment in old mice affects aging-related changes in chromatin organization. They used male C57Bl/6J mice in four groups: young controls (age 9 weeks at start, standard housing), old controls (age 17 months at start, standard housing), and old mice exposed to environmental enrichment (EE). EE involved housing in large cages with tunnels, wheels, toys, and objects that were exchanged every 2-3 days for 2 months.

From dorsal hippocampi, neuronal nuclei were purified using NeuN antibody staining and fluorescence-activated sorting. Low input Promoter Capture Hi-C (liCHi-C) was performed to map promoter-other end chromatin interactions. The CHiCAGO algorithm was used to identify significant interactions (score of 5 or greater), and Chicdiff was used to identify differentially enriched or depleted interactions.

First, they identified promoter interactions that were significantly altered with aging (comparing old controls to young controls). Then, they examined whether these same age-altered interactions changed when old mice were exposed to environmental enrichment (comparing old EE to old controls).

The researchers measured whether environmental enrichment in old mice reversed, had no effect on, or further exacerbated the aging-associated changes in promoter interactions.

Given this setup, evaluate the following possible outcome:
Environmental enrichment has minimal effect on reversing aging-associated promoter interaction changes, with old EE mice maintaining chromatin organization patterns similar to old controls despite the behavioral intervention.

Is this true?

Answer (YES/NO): NO